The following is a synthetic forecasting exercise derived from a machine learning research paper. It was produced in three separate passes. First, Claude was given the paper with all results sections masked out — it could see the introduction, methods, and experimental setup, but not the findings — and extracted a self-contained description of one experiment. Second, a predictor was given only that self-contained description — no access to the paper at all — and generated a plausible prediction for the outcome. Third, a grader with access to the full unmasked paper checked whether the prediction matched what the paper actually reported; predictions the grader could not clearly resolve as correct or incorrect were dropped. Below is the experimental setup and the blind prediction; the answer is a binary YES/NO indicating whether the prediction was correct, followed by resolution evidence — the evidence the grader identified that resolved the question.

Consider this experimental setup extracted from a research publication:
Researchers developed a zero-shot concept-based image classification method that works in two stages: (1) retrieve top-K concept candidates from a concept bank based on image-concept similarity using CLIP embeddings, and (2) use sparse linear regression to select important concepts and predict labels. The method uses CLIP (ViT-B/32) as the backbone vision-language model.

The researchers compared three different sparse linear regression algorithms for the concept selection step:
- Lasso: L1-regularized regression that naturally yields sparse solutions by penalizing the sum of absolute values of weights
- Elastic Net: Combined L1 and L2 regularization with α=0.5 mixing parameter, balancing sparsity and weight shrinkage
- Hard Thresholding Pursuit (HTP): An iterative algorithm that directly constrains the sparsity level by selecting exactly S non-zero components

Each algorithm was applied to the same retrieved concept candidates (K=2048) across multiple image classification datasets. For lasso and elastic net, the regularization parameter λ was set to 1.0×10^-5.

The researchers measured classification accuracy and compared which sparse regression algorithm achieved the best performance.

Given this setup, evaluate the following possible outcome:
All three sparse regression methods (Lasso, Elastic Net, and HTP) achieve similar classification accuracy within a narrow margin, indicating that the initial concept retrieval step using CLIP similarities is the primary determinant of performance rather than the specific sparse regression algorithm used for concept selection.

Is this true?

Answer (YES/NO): NO